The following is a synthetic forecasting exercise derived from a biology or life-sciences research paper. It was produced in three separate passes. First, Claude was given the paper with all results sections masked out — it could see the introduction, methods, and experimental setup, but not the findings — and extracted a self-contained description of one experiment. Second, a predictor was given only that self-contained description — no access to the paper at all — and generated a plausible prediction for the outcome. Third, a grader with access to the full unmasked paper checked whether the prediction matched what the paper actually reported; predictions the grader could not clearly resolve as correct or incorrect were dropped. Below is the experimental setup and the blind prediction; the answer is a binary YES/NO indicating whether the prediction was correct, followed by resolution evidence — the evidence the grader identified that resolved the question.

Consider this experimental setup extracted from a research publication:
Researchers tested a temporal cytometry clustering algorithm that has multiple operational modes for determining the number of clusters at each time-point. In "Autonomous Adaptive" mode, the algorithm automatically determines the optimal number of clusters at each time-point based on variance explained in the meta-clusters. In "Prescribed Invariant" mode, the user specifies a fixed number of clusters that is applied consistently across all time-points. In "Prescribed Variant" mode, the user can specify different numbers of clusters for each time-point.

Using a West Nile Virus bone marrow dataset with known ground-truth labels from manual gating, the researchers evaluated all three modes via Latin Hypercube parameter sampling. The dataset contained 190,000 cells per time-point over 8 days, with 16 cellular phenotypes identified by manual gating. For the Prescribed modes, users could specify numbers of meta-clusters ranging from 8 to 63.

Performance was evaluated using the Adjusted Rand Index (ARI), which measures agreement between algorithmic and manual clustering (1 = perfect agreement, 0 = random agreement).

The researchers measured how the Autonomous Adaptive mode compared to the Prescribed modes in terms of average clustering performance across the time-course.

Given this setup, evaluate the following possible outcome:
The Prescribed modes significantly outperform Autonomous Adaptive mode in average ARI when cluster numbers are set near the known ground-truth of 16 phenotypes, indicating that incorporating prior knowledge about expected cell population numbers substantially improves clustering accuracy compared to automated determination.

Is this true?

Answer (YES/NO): YES